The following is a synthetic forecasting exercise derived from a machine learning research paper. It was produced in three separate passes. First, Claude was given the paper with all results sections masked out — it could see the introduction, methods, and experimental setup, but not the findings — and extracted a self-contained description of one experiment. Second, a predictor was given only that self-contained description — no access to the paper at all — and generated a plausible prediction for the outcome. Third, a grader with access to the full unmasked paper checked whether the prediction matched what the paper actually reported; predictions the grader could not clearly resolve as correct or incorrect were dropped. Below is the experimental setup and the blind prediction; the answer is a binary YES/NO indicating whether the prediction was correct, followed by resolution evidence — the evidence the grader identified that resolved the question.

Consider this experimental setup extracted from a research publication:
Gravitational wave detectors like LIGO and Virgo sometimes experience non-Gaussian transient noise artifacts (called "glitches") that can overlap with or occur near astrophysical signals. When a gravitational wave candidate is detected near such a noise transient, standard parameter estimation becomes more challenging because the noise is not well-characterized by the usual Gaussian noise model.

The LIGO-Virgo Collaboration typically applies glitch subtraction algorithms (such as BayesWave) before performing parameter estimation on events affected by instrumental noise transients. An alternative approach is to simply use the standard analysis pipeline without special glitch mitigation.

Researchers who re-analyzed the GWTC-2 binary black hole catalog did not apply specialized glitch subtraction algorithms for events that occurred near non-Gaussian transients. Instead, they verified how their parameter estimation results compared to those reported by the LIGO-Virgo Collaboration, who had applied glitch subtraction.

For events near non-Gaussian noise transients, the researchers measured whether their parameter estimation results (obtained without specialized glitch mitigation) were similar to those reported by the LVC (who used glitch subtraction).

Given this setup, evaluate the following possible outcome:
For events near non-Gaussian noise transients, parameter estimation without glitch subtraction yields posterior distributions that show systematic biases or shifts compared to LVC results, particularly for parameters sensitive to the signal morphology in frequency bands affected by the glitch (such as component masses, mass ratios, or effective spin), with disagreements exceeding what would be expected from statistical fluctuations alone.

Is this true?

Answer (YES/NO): NO